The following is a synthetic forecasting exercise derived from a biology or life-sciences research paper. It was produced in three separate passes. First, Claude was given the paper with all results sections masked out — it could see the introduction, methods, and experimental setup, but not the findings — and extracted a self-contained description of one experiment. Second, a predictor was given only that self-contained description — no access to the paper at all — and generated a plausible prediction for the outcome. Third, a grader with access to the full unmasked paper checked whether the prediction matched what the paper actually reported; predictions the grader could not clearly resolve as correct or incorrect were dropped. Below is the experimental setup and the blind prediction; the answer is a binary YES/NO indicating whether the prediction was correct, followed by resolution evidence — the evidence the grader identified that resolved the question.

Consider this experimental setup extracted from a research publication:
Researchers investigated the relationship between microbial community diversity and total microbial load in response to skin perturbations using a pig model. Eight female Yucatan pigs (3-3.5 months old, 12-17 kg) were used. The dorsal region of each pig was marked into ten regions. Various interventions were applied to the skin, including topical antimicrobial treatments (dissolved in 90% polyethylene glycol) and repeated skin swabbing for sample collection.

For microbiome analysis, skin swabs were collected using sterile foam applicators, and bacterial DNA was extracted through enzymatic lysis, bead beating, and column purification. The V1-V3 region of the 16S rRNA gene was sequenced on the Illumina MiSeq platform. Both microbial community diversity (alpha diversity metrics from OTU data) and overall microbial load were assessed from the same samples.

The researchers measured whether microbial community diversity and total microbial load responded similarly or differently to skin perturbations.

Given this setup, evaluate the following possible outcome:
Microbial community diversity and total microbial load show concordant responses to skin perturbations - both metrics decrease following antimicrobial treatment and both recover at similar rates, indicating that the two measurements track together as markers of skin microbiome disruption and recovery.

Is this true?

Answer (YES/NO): NO